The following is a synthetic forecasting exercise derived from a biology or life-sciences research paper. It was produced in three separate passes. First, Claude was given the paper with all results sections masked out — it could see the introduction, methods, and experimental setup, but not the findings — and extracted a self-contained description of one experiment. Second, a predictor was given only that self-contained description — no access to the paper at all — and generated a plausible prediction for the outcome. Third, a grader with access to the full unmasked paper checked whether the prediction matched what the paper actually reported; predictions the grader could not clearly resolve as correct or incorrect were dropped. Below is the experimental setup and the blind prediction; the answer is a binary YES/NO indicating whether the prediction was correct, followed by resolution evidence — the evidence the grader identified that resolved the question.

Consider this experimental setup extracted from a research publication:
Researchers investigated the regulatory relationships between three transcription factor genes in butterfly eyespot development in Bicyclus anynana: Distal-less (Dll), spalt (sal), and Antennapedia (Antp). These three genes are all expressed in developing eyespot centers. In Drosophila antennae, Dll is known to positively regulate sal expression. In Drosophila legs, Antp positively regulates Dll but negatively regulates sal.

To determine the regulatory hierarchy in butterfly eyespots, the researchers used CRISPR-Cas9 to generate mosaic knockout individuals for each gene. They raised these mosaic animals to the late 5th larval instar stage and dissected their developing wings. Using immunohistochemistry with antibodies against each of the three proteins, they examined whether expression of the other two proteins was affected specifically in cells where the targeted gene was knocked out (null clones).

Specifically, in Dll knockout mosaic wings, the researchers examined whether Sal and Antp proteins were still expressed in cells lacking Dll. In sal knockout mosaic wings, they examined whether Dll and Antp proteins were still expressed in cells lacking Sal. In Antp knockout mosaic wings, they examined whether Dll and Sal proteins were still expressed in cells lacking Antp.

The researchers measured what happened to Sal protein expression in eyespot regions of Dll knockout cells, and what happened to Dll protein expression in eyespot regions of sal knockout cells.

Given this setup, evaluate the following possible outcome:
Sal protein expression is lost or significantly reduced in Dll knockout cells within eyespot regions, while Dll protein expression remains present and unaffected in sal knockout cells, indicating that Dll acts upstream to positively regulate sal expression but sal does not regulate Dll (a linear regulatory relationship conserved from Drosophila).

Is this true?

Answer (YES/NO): YES